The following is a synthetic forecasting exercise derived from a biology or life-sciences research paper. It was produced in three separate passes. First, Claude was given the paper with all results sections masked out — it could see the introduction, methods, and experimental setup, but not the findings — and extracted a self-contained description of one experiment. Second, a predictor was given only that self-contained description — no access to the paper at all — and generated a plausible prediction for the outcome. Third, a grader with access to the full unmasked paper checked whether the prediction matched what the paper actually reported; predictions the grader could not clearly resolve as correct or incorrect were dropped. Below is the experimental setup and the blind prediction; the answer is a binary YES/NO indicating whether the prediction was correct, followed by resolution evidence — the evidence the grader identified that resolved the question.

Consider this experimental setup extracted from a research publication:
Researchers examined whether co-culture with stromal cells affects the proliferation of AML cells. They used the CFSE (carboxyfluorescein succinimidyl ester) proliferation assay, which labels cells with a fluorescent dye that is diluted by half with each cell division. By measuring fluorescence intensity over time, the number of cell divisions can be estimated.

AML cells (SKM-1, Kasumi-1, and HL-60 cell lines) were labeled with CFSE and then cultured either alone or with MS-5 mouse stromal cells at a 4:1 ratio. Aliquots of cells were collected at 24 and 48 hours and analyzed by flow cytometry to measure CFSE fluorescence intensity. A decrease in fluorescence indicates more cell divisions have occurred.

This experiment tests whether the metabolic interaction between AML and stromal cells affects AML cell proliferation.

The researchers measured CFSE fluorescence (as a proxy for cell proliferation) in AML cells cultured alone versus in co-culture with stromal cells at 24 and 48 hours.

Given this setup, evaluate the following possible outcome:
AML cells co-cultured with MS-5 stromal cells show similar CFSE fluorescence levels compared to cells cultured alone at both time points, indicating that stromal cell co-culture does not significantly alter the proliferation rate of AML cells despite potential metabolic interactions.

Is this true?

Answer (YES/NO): YES